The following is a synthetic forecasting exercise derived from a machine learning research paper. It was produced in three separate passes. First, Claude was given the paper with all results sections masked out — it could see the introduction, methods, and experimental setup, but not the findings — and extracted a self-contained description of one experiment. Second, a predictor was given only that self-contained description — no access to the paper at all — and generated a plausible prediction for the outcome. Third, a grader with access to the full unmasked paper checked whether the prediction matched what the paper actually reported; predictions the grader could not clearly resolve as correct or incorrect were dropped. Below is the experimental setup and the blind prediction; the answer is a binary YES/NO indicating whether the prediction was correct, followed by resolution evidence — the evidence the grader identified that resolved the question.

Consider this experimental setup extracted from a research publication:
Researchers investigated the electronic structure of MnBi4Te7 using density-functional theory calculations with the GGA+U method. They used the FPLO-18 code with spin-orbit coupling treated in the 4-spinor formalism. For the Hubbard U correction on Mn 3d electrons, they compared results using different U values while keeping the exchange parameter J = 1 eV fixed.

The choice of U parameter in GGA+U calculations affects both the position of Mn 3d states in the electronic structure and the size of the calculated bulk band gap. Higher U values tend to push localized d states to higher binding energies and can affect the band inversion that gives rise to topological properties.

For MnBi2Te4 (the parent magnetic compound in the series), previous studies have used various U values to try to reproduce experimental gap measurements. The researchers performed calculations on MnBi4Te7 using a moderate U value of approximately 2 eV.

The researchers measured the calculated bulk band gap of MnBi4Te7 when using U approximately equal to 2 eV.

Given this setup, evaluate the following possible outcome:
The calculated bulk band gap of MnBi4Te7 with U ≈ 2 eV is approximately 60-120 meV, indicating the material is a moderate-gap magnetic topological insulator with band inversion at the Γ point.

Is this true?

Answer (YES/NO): YES